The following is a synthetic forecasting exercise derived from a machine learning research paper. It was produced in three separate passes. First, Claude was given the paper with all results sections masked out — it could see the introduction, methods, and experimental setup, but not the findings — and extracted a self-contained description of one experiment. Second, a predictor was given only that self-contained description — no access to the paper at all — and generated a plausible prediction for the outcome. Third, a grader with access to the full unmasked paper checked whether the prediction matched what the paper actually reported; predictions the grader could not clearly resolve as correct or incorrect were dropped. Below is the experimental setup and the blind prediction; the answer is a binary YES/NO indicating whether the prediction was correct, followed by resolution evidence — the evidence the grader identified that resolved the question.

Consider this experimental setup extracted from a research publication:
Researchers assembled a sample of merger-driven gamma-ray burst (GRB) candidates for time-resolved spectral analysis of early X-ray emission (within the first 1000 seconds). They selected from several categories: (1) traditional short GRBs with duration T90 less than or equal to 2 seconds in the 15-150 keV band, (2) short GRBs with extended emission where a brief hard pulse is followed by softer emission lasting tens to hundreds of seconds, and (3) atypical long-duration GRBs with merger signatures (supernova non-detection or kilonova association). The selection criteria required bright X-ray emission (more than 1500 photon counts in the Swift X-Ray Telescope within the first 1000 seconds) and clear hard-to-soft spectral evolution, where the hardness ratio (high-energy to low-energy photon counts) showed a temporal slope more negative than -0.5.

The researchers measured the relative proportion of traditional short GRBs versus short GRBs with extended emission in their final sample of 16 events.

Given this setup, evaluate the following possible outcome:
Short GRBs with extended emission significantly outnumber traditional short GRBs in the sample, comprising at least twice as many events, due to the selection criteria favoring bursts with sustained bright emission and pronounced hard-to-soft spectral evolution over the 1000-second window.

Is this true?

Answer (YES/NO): NO